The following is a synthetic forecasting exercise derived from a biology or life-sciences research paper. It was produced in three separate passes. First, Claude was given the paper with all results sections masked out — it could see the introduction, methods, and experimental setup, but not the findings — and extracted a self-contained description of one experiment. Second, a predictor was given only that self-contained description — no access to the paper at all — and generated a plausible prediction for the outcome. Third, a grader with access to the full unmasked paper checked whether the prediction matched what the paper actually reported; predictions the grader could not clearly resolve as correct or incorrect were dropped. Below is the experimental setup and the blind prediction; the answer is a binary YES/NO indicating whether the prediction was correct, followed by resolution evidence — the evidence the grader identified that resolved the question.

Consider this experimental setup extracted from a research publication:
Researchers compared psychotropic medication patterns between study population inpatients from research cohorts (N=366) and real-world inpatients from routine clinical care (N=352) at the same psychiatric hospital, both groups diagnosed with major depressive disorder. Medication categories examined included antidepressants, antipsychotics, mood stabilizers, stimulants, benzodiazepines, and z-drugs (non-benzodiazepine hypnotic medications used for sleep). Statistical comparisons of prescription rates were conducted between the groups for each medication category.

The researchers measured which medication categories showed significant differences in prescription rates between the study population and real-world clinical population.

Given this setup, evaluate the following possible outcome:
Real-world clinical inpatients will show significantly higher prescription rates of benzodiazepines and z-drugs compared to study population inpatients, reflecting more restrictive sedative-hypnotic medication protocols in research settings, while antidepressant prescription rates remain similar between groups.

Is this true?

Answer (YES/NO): NO